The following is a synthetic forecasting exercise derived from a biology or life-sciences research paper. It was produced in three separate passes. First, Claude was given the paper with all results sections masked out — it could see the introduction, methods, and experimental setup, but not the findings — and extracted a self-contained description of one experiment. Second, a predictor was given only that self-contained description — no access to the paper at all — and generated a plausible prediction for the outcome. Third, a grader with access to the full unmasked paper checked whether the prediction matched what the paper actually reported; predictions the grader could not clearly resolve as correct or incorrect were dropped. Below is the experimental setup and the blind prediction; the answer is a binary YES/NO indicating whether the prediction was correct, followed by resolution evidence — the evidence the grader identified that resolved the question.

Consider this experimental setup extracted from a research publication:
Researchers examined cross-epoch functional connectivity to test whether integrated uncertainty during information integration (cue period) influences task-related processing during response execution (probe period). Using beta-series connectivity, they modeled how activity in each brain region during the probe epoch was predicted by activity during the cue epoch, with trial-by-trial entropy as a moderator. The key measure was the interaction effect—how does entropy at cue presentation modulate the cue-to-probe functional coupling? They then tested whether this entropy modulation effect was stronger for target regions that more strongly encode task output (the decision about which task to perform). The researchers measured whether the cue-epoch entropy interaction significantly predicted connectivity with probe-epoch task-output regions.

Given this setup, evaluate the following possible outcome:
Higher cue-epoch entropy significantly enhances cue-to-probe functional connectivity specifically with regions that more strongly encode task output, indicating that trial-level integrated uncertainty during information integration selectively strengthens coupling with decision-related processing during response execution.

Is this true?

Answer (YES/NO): YES